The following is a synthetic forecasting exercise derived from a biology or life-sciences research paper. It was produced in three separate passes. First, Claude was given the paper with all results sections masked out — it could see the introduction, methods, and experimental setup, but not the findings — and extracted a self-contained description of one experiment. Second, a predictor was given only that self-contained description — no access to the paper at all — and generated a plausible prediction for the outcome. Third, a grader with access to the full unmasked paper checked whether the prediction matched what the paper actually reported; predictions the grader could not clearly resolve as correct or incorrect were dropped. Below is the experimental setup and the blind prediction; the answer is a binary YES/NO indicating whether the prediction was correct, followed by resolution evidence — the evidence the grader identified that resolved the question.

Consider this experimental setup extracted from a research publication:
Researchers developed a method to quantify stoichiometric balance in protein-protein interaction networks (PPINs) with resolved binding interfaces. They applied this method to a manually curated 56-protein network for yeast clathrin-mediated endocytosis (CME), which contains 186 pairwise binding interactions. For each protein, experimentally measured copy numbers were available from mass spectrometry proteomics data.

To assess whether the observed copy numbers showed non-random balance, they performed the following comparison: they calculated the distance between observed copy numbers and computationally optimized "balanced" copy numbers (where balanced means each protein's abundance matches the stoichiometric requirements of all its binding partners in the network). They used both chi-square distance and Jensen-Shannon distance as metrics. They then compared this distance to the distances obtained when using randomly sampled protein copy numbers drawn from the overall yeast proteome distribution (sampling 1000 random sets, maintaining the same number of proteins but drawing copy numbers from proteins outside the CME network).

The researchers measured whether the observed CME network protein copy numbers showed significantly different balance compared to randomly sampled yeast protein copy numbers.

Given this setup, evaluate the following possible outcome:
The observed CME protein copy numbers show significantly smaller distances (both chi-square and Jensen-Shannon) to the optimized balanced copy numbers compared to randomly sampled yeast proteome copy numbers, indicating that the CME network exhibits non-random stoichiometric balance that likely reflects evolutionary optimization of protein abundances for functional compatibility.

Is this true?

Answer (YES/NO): NO